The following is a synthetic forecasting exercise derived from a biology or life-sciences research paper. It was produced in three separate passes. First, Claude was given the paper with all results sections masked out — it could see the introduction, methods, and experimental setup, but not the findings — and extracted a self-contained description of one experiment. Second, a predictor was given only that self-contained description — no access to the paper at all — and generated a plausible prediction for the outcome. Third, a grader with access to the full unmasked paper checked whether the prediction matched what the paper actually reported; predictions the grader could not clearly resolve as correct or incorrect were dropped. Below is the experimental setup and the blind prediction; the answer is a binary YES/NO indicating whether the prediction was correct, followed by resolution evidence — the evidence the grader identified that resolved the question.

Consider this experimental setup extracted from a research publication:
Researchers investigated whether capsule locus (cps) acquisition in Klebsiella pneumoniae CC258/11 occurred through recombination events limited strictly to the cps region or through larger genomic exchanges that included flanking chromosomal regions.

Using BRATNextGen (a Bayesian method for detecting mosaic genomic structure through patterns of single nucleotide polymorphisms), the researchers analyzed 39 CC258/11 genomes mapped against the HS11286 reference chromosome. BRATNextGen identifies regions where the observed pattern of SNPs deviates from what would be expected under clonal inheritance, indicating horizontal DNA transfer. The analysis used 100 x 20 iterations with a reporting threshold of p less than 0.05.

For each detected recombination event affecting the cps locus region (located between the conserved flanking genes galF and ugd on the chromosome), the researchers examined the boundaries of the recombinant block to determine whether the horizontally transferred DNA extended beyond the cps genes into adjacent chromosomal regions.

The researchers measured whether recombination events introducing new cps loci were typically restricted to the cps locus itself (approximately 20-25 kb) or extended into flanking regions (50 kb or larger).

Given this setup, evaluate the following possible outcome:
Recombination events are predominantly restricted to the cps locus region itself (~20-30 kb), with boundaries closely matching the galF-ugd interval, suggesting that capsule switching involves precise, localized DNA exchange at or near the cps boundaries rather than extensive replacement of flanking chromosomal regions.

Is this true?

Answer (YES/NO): NO